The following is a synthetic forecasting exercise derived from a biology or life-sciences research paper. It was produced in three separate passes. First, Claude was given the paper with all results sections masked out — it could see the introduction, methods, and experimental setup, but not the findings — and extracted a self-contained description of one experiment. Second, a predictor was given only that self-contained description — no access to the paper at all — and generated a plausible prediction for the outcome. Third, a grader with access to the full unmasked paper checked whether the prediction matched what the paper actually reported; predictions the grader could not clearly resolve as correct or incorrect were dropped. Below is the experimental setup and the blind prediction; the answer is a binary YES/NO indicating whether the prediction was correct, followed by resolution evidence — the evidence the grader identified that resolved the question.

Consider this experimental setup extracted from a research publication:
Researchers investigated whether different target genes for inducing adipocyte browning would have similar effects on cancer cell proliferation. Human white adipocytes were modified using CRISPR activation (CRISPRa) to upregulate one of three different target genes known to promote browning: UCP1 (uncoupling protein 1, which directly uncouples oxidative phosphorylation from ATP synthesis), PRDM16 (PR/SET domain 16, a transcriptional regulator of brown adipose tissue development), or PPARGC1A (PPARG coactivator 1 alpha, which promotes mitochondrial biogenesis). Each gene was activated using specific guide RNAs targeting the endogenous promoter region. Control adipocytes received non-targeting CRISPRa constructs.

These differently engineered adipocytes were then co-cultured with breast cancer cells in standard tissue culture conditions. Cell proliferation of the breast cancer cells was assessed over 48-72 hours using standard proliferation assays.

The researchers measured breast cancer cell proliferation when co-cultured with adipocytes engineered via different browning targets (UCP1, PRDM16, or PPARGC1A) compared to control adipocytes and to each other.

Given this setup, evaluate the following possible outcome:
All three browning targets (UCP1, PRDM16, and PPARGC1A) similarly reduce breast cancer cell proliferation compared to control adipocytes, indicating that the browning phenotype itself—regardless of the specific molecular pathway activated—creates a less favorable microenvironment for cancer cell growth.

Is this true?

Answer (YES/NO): NO